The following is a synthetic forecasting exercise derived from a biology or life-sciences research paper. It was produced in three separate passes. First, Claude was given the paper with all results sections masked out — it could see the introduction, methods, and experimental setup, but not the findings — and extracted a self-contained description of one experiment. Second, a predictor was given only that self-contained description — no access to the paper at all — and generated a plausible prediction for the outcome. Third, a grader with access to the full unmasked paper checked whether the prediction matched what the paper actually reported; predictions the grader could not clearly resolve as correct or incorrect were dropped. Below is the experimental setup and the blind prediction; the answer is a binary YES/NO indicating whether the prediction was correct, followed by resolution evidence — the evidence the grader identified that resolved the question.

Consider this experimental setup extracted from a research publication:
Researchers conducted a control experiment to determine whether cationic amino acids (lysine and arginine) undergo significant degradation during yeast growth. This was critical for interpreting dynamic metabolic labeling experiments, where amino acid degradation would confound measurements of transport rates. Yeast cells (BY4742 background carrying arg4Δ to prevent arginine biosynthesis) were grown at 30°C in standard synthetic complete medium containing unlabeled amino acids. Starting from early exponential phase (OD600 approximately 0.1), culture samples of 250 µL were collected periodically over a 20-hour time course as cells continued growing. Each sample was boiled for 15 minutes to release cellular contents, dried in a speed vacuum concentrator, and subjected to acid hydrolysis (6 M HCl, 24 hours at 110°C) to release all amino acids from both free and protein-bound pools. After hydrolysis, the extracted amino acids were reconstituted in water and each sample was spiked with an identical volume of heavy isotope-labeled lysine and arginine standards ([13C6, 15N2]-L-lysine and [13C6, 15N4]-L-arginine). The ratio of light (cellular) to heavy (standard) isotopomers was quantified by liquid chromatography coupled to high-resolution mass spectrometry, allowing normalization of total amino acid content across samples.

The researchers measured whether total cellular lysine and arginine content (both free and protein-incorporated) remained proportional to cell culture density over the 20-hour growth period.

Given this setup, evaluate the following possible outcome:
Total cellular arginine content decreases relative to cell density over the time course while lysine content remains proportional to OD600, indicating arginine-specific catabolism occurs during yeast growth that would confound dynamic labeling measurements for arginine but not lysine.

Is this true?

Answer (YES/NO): NO